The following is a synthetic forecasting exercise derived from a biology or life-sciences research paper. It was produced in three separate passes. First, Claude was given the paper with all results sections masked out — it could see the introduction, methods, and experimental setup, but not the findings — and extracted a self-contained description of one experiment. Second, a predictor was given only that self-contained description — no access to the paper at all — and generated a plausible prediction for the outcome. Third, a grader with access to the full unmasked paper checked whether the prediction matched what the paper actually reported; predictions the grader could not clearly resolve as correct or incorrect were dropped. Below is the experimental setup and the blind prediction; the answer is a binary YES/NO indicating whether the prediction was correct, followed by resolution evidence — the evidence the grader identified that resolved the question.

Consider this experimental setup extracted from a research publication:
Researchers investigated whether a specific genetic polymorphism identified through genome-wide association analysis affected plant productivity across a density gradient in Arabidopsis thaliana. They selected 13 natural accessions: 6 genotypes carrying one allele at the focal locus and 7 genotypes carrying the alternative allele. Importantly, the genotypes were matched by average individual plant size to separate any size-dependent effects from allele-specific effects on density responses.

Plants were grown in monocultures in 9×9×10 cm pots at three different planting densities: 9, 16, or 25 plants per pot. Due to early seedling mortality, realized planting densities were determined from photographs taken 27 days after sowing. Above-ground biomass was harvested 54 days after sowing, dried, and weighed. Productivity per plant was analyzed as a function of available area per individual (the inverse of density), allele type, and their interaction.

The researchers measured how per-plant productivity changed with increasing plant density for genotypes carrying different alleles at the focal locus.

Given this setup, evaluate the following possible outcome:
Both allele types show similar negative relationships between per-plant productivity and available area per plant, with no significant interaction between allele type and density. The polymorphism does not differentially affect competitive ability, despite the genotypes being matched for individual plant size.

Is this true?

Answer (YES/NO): NO